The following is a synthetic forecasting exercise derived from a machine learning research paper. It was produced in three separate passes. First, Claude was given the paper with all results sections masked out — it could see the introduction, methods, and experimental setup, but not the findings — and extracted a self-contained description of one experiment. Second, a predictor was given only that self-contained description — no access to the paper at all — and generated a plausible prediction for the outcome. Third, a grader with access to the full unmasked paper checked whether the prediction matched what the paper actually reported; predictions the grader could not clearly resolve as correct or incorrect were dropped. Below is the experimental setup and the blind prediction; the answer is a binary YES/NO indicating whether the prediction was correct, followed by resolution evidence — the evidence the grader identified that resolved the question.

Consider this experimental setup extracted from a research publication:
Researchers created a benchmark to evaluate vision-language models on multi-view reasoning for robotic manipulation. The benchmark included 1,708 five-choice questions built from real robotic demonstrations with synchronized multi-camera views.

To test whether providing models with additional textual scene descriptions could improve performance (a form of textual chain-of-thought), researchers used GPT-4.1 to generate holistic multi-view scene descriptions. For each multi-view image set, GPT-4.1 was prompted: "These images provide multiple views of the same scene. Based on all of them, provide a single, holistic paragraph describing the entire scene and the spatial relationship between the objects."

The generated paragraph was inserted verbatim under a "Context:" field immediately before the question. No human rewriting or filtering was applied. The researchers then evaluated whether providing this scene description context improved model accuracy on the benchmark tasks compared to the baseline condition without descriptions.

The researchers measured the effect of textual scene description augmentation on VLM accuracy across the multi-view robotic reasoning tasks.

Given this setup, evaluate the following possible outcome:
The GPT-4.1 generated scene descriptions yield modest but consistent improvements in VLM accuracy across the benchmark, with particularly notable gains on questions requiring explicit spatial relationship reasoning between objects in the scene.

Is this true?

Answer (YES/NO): NO